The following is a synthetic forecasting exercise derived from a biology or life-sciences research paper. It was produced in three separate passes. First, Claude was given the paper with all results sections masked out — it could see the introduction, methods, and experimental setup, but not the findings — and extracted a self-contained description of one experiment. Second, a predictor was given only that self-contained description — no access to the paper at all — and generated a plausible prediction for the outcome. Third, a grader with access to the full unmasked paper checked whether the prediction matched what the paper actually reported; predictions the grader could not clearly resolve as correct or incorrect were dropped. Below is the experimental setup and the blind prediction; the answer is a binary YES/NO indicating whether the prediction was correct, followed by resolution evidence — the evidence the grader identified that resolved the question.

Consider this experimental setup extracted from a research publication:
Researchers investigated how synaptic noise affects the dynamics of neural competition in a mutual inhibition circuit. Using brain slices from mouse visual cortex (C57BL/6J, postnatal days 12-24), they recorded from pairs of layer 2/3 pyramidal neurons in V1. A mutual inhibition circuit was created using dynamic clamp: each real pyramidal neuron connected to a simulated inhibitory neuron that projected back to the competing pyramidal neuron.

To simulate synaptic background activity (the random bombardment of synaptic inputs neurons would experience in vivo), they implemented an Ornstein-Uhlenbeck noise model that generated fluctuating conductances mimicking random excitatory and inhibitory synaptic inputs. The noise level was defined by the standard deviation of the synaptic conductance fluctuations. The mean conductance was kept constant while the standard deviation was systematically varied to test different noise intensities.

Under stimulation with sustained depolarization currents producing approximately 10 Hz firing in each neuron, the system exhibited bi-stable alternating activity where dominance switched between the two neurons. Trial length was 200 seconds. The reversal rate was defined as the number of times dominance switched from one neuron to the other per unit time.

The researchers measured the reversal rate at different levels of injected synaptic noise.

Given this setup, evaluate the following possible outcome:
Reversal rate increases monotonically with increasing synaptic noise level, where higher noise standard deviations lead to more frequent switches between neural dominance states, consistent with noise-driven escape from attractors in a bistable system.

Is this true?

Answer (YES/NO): YES